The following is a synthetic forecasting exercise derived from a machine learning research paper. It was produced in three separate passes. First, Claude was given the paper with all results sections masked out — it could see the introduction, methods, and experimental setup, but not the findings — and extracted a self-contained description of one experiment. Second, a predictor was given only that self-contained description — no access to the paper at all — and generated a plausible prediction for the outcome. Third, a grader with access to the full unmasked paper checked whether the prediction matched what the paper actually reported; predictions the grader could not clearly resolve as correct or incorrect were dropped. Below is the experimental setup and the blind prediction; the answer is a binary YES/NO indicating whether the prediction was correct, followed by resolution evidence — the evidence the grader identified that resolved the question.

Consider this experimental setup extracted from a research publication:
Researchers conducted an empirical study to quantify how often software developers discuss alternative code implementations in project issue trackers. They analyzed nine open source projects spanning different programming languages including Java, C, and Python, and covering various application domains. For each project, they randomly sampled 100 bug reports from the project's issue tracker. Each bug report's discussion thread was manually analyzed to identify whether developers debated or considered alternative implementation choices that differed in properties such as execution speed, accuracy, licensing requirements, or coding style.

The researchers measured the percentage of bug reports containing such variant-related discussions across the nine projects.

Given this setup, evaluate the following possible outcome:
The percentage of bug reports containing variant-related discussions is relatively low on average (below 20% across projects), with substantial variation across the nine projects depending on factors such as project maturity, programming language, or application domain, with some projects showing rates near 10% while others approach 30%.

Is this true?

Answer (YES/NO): NO